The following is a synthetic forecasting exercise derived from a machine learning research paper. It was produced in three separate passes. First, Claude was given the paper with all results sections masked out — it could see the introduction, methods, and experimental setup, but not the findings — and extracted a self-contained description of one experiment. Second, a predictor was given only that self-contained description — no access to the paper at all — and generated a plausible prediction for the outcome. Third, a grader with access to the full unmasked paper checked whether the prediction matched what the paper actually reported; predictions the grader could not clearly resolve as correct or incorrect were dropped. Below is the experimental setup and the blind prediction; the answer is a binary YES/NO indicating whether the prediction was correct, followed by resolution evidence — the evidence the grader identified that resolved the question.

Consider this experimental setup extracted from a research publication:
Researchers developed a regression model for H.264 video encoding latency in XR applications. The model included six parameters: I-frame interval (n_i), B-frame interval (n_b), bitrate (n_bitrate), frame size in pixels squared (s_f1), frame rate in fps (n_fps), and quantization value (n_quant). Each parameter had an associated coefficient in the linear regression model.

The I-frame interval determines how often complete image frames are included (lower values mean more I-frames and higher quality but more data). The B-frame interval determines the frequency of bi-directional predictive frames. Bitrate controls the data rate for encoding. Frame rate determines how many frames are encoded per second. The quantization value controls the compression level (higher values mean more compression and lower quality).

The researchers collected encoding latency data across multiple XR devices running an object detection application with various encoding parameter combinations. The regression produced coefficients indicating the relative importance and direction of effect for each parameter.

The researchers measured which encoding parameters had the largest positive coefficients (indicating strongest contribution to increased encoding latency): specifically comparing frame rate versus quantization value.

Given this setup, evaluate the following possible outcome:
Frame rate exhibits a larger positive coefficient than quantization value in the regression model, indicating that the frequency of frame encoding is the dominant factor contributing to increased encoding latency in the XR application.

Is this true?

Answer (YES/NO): YES